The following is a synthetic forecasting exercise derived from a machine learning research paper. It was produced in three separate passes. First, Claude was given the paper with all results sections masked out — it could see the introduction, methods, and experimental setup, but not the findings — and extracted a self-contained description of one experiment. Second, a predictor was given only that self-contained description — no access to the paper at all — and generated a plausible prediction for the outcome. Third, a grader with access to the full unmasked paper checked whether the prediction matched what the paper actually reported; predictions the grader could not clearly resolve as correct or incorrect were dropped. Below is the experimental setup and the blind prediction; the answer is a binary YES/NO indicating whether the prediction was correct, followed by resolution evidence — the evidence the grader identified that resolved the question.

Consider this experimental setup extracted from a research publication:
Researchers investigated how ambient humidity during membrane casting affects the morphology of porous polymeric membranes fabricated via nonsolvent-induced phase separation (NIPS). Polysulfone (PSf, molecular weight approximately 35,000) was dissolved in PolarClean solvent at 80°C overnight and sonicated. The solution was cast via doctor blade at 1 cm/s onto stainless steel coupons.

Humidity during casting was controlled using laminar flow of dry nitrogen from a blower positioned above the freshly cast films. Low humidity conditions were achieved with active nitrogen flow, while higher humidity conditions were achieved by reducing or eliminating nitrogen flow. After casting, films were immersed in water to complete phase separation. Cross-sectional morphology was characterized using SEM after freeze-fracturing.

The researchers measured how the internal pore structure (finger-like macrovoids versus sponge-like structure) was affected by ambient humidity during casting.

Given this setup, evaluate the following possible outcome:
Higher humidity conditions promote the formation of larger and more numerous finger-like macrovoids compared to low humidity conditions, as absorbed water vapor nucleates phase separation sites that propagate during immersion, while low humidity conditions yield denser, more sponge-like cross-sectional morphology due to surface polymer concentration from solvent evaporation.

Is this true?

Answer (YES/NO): NO